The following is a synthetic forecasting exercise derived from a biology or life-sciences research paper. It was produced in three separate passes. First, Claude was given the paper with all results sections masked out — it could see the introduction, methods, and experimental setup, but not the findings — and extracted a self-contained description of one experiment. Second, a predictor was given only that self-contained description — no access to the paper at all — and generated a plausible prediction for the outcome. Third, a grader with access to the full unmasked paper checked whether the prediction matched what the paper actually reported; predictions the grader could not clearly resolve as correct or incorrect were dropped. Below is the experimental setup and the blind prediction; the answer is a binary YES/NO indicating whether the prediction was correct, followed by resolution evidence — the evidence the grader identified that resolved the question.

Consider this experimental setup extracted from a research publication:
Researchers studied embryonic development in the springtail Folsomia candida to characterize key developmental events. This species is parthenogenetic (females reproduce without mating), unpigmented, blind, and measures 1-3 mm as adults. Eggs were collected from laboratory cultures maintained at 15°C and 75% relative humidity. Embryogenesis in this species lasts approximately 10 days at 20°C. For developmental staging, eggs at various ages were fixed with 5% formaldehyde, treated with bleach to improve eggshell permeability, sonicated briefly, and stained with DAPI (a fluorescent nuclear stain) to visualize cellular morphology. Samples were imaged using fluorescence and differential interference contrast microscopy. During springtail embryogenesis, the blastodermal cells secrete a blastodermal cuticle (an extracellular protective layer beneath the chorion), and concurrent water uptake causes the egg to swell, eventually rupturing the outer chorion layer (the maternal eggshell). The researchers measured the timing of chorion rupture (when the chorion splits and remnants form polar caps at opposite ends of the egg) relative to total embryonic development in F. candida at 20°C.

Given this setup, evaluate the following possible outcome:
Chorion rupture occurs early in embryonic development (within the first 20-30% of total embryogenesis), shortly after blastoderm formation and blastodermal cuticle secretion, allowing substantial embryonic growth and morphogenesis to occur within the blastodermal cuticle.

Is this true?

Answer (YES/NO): YES